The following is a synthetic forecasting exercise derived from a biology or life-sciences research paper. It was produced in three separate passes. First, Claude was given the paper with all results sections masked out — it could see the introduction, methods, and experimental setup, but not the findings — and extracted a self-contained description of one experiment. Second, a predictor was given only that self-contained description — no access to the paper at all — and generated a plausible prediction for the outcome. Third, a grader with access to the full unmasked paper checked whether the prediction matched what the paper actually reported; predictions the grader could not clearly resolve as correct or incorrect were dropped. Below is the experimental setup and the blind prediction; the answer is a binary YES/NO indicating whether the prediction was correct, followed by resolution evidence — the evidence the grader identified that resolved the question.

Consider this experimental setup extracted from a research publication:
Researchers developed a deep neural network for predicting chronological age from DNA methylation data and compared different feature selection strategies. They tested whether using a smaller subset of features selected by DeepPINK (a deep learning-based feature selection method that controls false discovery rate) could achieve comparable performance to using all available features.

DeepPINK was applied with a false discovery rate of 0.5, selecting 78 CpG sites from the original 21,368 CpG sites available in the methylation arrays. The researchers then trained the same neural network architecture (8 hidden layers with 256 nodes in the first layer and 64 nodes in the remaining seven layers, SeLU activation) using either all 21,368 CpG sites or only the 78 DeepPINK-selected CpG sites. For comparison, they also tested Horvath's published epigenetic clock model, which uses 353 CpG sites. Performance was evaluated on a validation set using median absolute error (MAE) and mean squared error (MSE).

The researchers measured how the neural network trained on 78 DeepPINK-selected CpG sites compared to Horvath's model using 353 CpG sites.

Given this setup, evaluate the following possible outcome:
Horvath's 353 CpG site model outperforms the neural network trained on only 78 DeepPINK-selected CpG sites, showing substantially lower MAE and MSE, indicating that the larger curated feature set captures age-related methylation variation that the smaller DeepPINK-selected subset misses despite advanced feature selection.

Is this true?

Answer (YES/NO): NO